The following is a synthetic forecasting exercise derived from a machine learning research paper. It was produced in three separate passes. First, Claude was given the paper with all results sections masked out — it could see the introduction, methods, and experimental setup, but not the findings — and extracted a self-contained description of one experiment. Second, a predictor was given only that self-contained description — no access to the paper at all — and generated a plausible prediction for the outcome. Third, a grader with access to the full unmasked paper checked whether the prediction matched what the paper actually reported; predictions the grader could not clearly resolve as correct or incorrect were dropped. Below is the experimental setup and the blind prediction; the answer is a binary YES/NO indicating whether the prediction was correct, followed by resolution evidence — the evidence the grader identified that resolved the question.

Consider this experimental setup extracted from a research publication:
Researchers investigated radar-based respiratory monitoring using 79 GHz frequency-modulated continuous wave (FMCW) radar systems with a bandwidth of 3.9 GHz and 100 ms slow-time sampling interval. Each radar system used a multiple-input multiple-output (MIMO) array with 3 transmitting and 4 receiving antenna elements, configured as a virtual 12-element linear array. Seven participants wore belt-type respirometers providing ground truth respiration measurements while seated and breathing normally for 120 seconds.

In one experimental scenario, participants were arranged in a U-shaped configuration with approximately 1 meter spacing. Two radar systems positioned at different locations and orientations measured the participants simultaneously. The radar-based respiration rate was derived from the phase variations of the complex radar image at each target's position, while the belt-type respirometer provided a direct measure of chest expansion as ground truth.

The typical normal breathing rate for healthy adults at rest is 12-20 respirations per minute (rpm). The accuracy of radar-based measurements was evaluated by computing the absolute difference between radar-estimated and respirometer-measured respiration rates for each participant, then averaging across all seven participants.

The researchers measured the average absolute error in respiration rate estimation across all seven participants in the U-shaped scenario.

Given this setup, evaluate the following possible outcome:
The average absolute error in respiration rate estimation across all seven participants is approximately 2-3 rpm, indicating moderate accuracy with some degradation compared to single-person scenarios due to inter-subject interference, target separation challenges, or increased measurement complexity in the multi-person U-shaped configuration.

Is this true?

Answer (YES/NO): NO